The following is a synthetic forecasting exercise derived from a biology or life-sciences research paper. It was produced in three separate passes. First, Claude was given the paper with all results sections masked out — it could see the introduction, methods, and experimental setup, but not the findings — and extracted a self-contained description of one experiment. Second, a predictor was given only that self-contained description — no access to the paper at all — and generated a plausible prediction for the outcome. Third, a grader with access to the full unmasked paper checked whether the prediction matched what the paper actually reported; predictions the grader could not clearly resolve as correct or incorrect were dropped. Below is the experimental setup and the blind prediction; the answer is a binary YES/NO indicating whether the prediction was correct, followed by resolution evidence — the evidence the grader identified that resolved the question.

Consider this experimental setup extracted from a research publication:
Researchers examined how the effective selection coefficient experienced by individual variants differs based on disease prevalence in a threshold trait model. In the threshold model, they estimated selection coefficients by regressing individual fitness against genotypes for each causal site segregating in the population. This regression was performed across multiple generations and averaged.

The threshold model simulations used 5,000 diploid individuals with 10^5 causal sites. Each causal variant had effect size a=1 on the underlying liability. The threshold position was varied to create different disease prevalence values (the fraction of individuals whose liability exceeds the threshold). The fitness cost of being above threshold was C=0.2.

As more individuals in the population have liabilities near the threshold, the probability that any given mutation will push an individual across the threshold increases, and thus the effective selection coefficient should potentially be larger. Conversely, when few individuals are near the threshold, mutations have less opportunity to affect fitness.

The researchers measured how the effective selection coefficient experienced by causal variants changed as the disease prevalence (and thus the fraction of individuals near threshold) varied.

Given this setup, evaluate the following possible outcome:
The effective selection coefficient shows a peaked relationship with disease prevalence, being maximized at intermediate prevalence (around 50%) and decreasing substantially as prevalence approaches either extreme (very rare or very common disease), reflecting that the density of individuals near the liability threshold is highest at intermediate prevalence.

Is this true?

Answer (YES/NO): NO